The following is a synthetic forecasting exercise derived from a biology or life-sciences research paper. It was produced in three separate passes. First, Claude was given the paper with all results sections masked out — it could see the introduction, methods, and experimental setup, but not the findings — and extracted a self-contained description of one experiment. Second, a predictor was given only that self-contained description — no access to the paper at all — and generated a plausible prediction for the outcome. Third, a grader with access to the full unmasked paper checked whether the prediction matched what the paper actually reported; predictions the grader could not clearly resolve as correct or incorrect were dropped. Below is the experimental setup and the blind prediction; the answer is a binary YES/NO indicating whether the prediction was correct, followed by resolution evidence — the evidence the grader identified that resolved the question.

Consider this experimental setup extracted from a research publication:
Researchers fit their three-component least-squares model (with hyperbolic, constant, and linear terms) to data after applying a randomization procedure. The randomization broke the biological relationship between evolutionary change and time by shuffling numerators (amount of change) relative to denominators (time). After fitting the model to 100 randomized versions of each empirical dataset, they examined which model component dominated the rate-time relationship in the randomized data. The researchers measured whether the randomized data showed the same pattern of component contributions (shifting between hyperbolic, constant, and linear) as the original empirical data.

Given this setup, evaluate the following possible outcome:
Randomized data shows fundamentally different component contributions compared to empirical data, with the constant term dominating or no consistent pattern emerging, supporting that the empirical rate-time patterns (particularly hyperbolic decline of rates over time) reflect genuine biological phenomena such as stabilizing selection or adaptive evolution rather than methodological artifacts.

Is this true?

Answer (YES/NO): NO